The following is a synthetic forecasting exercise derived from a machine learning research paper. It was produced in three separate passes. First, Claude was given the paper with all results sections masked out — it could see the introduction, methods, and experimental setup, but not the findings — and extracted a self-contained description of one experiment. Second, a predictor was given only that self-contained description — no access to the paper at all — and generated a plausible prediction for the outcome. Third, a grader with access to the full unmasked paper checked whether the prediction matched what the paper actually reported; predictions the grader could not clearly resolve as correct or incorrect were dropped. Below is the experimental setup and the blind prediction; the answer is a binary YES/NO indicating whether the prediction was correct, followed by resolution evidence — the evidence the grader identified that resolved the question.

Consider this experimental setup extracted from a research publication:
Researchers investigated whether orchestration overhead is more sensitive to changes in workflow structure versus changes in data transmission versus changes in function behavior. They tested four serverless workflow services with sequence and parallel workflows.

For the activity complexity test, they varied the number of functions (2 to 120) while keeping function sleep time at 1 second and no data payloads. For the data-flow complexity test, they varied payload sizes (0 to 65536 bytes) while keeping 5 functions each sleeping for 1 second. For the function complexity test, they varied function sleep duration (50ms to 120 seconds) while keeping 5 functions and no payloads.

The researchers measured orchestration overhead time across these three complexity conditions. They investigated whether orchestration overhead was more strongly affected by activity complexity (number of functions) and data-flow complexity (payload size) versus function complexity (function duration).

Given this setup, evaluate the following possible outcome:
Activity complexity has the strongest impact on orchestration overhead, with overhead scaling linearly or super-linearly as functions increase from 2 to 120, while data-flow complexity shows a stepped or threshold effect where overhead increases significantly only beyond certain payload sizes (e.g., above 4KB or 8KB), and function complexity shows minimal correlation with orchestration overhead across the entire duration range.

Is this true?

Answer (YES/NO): NO